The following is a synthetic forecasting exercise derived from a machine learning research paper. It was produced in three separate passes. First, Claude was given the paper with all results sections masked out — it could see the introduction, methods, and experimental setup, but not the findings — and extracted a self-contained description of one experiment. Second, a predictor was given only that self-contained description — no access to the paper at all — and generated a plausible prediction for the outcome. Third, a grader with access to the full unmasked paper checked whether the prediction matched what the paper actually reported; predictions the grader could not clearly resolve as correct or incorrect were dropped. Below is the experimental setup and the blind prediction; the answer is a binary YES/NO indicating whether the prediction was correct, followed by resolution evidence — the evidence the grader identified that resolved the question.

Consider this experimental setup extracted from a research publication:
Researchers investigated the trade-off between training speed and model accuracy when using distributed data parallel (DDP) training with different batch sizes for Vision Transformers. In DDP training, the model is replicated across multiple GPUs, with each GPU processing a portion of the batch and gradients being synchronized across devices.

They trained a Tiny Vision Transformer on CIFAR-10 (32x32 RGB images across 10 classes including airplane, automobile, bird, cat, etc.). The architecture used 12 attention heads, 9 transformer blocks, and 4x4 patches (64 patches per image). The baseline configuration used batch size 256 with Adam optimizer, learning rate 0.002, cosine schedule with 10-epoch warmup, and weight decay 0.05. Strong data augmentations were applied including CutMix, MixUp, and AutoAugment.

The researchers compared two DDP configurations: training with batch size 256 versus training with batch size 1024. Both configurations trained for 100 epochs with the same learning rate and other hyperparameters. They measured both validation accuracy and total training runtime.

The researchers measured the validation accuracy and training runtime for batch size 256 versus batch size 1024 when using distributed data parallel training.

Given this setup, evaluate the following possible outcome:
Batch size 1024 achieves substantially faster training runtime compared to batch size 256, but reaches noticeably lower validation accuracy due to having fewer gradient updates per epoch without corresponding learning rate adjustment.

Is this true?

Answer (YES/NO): YES